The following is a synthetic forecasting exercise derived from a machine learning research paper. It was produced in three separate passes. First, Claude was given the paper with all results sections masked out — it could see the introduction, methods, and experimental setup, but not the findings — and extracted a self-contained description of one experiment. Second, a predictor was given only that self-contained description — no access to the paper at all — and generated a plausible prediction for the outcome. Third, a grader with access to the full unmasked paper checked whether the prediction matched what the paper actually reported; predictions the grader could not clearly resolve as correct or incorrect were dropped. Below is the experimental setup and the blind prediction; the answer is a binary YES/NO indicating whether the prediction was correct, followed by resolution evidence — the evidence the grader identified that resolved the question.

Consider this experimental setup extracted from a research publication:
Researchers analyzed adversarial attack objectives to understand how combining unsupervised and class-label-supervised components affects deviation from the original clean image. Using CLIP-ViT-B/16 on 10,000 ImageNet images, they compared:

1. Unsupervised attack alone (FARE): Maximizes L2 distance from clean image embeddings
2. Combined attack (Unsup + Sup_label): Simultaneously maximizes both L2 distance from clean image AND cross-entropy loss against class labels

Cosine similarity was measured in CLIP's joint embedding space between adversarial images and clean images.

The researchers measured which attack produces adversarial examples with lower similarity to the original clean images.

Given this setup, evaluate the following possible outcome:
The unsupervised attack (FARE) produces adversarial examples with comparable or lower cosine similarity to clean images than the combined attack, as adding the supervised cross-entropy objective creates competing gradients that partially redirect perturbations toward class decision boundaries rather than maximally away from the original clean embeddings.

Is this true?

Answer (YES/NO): YES